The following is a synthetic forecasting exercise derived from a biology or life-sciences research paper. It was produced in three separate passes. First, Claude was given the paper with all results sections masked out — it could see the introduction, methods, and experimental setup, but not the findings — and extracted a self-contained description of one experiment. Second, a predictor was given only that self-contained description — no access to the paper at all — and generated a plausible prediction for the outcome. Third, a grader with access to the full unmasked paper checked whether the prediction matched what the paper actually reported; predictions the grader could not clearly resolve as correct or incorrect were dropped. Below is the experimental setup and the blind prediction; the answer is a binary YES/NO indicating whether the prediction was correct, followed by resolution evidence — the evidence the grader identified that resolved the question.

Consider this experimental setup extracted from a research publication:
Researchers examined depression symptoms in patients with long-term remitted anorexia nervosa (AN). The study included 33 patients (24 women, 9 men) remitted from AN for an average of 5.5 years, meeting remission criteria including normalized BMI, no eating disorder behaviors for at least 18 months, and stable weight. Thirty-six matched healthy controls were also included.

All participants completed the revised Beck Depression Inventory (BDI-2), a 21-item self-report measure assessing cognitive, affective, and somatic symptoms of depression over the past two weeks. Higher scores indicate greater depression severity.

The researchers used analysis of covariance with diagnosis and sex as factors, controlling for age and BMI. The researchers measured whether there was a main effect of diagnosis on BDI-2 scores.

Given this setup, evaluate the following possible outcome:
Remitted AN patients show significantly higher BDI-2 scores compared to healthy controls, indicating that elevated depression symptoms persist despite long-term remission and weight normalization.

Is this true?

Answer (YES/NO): YES